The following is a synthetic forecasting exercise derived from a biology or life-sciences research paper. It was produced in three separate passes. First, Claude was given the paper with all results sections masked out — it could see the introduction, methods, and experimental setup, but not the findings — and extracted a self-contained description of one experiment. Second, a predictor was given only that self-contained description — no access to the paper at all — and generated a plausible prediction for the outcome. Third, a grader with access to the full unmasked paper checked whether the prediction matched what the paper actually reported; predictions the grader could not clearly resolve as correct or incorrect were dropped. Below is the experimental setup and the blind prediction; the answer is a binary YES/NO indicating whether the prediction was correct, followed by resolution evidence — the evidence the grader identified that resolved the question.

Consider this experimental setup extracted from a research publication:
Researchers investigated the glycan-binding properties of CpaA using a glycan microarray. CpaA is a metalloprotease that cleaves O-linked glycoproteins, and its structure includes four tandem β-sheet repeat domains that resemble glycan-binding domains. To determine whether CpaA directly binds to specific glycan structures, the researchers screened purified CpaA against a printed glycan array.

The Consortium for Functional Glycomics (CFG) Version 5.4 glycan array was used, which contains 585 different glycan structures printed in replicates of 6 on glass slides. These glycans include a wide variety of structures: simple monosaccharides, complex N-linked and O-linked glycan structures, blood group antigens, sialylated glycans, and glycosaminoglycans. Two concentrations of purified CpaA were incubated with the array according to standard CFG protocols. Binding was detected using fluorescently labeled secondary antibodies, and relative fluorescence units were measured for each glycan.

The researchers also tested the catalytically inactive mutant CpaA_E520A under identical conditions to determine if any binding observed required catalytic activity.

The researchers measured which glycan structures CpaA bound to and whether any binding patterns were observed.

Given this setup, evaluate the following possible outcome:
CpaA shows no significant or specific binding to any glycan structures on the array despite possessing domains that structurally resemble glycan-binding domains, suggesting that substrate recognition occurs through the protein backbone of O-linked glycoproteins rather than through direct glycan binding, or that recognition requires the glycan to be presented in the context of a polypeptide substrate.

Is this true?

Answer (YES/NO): YES